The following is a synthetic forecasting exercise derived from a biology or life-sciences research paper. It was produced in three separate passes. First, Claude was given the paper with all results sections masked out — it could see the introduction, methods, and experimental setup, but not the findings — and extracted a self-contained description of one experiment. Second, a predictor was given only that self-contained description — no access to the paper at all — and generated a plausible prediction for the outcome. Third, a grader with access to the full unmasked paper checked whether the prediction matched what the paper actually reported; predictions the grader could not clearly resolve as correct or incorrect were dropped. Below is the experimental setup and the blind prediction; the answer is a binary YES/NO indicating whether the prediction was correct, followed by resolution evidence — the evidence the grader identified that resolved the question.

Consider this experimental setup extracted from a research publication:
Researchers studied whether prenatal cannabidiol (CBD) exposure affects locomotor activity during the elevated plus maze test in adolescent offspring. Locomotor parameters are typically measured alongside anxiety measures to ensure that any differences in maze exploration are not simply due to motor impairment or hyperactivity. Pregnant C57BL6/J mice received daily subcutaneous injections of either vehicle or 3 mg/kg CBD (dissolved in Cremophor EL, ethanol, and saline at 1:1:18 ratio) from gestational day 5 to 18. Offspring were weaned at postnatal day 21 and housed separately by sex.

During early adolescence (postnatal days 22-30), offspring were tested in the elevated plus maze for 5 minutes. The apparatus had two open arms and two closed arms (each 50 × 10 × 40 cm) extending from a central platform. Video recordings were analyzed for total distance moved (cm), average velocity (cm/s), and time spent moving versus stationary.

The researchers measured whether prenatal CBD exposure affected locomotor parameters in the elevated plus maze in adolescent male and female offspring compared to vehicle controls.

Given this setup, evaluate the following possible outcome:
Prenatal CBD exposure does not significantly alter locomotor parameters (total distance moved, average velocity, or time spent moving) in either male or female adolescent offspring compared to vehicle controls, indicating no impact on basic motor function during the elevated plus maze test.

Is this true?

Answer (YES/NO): YES